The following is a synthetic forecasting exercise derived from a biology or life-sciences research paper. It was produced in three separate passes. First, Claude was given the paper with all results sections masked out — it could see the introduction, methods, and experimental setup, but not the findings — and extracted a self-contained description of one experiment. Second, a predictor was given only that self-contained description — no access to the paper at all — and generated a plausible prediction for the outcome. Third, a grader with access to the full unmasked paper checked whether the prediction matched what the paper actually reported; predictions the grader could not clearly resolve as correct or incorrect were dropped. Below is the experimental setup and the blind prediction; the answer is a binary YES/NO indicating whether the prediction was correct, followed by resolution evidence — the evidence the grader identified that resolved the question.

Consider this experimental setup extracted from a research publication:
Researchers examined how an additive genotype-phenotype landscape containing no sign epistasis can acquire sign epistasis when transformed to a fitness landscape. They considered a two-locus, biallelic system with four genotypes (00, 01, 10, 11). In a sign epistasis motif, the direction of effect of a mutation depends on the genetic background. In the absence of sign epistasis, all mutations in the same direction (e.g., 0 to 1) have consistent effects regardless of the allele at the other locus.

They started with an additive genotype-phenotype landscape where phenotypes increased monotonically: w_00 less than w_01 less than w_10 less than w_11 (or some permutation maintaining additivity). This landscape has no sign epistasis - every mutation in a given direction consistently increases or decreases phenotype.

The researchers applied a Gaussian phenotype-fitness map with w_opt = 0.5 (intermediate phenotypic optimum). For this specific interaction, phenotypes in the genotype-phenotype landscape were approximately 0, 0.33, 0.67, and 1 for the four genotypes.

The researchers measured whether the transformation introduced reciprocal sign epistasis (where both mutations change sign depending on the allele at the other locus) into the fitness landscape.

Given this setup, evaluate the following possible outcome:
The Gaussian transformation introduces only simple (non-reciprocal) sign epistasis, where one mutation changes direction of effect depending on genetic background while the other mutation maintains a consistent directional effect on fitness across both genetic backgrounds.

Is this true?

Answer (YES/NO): NO